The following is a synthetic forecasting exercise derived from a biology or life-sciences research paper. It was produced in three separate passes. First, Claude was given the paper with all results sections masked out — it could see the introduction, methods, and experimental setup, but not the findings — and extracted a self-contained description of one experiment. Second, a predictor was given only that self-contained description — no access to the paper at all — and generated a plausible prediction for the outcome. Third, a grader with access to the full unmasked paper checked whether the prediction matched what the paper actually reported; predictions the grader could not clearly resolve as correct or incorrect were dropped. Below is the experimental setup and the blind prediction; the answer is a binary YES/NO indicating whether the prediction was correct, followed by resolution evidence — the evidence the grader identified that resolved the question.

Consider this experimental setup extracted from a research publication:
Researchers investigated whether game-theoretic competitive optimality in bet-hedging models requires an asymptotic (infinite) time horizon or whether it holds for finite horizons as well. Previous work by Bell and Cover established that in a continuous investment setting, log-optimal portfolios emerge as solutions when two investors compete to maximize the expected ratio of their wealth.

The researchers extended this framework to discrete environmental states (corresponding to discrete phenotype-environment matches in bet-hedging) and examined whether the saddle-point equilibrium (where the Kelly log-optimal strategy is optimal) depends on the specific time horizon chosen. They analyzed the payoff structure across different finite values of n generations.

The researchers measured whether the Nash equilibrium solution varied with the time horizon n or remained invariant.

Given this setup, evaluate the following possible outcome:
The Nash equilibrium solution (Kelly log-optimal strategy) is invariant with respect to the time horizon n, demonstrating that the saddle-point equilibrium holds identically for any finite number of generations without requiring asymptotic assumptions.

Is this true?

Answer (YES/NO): YES